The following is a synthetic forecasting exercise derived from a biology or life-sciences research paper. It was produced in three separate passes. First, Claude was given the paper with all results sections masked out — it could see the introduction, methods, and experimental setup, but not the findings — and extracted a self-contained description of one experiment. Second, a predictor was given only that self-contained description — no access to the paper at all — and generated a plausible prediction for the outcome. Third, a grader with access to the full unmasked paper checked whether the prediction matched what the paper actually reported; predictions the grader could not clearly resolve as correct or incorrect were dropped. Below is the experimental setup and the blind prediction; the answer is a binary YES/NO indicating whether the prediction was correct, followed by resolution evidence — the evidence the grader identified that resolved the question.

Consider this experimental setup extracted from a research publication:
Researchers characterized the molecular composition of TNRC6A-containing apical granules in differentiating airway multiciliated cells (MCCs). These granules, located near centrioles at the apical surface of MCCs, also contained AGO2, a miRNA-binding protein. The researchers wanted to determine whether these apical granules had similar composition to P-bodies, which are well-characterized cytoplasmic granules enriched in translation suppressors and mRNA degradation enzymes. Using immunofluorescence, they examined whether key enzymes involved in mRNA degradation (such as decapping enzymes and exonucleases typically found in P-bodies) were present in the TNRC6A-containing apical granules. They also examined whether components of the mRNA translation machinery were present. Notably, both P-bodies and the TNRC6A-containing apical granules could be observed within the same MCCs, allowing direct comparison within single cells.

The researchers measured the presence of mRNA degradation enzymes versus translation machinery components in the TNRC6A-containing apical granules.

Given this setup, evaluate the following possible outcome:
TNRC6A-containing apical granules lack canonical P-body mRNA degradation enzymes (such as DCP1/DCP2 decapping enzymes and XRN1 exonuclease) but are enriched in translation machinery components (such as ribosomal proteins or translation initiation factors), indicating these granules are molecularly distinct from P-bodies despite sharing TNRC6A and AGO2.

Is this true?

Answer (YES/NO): YES